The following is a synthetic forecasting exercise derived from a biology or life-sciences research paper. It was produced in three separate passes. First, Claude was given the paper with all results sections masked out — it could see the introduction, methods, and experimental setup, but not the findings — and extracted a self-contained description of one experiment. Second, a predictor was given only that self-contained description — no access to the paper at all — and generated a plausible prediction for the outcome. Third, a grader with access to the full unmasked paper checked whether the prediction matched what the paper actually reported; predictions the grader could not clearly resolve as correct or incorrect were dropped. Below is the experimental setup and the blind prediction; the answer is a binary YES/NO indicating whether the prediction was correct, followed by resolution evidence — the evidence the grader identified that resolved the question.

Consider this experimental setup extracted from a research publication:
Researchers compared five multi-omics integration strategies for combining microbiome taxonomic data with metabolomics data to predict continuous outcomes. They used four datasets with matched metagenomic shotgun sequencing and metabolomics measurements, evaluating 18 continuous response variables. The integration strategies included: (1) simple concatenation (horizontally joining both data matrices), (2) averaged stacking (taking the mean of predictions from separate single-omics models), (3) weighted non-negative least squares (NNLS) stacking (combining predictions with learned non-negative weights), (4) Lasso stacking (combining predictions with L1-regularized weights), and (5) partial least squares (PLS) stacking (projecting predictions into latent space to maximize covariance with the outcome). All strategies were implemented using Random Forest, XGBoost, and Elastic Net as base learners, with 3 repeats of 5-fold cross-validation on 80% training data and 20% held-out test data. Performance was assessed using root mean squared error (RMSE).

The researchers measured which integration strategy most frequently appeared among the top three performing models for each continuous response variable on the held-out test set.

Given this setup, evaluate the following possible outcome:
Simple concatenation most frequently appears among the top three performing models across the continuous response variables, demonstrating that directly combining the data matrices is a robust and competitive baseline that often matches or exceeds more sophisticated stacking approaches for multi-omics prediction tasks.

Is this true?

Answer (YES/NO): NO